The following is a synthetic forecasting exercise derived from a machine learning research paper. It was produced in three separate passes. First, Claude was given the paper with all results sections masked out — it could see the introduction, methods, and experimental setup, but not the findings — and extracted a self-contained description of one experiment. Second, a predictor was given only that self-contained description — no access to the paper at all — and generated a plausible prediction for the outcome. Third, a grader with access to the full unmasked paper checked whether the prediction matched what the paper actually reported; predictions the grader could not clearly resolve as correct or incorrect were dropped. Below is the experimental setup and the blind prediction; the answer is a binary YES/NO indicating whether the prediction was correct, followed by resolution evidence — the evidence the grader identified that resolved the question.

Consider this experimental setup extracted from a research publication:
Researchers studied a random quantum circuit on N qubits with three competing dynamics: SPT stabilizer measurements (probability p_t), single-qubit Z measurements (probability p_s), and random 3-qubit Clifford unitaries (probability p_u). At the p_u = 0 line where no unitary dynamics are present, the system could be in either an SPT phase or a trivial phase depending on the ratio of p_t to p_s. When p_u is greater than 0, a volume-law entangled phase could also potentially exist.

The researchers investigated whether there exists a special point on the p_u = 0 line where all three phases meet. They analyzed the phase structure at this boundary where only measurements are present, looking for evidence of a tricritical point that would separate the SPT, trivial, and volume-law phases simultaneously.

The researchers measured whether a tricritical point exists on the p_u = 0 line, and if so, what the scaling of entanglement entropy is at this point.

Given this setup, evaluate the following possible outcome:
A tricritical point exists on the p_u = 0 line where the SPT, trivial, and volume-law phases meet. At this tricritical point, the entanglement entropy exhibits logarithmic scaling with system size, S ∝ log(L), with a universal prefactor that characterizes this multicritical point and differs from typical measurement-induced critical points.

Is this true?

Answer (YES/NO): NO